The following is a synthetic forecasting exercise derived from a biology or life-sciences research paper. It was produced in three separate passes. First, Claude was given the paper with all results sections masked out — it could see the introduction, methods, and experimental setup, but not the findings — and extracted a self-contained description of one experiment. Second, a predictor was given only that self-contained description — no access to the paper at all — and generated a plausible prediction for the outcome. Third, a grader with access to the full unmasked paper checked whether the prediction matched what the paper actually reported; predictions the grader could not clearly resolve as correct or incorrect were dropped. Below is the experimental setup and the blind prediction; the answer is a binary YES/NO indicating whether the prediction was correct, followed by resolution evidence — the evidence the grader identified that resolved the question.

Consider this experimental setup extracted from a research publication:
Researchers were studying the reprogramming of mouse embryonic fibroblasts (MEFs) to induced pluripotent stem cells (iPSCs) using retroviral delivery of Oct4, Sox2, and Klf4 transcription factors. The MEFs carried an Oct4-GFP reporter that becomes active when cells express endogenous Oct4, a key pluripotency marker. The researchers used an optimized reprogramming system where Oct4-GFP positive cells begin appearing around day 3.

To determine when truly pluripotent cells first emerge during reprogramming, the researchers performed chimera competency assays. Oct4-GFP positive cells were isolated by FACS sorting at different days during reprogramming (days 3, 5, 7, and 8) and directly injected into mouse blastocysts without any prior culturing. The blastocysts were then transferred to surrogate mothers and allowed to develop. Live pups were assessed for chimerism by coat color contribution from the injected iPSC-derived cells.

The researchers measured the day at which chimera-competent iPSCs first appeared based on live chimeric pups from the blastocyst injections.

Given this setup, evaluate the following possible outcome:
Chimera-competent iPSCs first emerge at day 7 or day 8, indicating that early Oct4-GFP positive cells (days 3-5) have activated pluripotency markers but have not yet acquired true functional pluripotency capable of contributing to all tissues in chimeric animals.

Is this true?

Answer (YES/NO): YES